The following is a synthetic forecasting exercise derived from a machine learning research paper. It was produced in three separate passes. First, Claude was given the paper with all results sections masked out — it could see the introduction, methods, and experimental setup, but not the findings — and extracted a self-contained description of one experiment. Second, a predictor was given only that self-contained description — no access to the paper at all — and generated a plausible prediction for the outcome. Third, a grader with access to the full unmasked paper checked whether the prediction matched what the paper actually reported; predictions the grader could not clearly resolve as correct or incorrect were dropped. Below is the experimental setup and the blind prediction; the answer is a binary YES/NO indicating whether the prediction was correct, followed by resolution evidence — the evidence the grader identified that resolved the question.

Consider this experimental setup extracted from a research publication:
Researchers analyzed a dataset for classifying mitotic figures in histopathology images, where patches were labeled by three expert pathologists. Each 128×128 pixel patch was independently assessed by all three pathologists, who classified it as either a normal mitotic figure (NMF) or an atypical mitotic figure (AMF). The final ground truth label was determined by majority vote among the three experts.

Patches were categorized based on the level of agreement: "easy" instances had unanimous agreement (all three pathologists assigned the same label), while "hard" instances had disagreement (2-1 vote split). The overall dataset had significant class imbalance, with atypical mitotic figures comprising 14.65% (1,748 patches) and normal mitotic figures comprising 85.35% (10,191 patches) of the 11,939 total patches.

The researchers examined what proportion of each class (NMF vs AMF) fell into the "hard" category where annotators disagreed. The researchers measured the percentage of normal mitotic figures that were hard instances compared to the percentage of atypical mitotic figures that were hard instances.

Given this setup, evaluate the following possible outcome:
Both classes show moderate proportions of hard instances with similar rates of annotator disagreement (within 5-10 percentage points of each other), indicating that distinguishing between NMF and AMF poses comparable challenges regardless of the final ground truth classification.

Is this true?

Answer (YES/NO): NO